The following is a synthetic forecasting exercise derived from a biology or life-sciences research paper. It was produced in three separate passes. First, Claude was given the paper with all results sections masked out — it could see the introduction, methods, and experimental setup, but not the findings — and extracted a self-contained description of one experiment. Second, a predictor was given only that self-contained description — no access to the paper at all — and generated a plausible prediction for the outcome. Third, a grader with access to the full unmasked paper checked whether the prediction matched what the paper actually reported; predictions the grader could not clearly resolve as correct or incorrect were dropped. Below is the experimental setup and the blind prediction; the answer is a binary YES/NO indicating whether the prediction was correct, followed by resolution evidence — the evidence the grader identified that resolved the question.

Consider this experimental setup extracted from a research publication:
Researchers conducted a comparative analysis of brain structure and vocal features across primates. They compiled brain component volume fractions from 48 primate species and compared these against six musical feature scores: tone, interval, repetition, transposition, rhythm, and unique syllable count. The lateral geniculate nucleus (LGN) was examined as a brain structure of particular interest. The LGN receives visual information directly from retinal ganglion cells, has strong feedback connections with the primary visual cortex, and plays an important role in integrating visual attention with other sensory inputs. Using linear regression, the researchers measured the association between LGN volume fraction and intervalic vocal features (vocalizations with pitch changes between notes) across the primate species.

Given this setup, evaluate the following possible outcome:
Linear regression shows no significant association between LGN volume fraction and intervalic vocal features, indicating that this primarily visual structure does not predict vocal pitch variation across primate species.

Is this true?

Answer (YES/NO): NO